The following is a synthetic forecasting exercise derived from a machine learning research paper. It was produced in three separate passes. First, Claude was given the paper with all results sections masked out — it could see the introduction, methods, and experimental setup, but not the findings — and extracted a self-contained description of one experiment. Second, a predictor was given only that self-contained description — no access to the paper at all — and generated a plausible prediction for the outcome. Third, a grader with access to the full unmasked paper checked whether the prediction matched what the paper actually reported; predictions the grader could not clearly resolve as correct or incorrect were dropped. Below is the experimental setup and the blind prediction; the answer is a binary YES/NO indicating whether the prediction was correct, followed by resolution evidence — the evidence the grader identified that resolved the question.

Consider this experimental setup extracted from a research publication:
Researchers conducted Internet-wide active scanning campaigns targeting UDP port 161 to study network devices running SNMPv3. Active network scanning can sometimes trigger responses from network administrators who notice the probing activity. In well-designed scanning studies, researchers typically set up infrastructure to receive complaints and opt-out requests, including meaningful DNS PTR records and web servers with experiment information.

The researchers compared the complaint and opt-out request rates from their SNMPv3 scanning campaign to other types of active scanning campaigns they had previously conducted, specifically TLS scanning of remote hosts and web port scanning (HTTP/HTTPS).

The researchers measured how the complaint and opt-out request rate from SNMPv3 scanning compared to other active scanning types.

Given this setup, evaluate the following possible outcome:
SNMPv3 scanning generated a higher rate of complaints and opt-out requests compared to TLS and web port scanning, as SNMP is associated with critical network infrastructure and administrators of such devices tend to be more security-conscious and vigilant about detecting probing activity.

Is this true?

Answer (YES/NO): NO